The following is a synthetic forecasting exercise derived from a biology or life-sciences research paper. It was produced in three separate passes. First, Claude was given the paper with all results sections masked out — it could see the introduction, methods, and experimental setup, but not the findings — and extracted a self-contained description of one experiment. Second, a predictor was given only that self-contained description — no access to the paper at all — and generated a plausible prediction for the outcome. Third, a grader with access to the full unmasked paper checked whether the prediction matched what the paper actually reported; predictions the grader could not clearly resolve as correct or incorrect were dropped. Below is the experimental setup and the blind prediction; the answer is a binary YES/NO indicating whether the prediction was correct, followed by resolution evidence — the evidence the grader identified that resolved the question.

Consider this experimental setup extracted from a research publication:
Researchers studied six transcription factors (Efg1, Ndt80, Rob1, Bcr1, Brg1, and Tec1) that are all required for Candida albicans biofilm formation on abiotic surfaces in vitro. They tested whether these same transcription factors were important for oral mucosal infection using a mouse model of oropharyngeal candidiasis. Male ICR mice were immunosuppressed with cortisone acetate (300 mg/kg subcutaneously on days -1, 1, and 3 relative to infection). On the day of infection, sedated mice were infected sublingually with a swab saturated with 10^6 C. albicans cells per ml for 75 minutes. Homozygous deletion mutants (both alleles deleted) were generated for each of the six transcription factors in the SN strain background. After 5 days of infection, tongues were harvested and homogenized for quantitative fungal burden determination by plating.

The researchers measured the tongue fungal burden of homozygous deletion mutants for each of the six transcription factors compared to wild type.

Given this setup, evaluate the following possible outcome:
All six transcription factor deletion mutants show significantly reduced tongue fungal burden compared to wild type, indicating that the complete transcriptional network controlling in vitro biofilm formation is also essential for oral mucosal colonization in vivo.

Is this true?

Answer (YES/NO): NO